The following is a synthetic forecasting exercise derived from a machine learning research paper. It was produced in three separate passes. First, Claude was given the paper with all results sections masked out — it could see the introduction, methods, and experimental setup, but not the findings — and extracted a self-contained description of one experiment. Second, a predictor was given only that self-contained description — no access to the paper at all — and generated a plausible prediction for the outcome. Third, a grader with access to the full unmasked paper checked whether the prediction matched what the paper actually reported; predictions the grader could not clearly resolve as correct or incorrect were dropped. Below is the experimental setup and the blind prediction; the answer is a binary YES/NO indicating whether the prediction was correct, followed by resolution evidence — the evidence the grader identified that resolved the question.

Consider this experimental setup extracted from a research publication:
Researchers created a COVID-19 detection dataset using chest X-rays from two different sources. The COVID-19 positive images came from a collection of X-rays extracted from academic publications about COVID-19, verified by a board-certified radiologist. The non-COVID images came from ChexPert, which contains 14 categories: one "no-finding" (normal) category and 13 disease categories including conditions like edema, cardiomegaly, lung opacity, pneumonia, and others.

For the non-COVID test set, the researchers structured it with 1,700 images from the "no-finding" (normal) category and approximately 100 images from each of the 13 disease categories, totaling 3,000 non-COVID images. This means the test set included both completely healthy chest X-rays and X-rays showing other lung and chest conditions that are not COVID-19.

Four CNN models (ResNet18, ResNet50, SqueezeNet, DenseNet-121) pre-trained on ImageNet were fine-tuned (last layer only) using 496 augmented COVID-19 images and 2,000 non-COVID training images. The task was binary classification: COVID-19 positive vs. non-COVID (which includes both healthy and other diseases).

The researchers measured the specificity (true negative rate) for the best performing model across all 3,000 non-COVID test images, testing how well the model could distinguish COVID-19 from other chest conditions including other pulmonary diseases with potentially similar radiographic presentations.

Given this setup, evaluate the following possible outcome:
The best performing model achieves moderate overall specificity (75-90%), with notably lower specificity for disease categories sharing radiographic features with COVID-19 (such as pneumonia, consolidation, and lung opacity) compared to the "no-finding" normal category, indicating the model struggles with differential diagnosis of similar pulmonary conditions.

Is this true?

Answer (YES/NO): NO